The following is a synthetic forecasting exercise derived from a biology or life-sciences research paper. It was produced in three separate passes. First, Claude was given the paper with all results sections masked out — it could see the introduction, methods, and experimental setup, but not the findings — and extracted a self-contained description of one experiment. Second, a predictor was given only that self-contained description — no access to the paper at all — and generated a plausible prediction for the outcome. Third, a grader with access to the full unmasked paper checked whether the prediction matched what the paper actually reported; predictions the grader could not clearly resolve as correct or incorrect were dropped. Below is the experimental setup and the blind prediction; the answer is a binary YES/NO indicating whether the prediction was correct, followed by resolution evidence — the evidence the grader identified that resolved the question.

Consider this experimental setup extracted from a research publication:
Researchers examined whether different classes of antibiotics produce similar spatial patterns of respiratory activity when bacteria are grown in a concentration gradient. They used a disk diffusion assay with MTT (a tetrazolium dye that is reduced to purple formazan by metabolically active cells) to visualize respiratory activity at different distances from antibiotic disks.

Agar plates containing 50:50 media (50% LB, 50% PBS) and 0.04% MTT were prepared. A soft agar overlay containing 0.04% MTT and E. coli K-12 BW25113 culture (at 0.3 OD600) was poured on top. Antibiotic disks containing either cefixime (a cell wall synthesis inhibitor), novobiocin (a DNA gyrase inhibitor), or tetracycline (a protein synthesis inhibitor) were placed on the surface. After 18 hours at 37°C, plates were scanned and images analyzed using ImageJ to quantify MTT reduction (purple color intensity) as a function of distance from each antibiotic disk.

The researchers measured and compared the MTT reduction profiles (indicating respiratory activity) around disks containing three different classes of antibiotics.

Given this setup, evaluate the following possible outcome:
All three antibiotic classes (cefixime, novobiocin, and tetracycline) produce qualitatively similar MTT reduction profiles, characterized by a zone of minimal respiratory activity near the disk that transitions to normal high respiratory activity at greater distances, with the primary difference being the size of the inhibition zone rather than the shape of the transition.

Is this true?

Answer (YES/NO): NO